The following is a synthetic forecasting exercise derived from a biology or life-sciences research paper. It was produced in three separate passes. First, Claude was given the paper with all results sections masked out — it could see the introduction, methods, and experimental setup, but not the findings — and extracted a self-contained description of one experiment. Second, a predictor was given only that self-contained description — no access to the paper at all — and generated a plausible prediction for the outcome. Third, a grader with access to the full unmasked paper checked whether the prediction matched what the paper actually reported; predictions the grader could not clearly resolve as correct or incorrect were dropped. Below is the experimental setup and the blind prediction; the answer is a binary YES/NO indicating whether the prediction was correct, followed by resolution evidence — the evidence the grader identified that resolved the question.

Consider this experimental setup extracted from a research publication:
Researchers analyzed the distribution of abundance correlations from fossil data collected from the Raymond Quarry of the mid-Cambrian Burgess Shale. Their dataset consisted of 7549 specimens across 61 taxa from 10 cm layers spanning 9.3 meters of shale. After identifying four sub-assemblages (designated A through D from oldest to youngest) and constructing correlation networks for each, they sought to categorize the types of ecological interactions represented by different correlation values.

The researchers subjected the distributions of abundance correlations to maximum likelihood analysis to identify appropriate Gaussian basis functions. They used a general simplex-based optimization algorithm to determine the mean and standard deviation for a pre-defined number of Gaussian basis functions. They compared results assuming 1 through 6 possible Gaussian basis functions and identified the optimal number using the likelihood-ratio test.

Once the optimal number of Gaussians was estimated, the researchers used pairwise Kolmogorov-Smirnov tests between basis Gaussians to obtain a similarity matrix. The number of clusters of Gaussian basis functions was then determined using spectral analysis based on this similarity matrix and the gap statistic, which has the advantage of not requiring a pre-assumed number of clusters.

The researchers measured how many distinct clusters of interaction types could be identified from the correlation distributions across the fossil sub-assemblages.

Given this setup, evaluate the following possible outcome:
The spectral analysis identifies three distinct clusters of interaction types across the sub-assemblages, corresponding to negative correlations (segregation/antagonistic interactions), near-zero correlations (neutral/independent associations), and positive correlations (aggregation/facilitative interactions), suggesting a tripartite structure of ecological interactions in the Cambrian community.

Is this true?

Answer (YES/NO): NO